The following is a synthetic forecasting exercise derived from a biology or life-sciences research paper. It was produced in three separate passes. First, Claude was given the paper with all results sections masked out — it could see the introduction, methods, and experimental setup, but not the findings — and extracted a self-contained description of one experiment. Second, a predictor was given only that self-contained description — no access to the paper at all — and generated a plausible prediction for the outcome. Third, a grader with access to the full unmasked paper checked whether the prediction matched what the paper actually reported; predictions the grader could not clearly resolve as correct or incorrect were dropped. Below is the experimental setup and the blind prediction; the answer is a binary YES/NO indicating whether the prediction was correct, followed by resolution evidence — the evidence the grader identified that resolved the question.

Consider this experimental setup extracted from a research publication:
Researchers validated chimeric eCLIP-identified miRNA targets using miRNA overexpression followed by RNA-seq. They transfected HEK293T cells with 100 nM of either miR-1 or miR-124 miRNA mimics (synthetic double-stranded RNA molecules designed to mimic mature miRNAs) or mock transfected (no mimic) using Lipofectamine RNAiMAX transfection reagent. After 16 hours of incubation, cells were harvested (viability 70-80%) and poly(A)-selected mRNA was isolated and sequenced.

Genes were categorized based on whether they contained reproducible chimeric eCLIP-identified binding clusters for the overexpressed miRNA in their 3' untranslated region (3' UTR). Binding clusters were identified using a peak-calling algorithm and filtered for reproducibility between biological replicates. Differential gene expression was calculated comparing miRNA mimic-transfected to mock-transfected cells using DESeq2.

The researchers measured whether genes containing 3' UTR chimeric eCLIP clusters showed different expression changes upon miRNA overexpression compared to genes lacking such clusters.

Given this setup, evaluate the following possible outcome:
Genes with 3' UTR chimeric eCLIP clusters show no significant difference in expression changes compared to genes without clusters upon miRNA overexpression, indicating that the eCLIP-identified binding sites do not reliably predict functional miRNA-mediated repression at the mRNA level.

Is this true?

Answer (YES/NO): NO